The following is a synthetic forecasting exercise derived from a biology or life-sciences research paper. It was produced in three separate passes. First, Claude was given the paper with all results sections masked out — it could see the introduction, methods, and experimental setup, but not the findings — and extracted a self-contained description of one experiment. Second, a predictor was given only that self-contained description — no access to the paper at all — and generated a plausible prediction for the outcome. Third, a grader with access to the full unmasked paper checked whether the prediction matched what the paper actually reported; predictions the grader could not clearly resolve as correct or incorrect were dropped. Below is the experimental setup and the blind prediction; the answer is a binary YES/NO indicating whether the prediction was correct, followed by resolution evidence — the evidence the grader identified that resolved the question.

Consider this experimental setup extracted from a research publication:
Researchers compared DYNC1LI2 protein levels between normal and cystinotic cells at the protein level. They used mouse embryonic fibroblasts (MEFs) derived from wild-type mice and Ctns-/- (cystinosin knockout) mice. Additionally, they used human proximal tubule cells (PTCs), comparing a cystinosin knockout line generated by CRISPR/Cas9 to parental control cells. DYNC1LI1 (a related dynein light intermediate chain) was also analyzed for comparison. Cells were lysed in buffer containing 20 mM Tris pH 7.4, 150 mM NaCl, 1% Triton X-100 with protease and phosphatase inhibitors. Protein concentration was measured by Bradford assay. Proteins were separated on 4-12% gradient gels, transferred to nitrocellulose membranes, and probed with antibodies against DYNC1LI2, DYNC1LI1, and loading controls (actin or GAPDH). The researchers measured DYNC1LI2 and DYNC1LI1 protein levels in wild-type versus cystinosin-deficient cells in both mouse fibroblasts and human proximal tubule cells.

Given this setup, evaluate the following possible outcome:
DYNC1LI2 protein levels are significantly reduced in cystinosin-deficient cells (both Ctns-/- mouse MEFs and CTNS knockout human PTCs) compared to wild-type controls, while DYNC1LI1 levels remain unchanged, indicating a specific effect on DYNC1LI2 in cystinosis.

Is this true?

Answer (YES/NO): YES